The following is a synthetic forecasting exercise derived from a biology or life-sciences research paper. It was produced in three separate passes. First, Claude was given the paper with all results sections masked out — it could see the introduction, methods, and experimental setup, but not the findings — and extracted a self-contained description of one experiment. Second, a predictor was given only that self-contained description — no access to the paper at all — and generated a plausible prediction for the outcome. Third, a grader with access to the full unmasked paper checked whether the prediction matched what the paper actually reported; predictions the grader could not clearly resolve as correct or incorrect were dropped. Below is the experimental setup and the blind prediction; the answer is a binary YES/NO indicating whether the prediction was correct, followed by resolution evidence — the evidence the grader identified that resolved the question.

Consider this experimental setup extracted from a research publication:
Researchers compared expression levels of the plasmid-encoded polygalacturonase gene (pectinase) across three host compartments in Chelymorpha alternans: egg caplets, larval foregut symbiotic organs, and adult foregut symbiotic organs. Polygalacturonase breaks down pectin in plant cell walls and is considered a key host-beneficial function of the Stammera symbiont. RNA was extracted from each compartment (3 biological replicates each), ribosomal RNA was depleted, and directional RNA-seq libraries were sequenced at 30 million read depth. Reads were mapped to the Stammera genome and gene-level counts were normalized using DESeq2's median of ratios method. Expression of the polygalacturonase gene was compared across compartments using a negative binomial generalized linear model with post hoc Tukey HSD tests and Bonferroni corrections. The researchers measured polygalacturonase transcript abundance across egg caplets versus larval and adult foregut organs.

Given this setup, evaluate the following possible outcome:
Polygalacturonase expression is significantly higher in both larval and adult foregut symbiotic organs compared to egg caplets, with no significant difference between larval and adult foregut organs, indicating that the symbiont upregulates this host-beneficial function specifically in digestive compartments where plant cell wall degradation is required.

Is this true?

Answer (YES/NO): YES